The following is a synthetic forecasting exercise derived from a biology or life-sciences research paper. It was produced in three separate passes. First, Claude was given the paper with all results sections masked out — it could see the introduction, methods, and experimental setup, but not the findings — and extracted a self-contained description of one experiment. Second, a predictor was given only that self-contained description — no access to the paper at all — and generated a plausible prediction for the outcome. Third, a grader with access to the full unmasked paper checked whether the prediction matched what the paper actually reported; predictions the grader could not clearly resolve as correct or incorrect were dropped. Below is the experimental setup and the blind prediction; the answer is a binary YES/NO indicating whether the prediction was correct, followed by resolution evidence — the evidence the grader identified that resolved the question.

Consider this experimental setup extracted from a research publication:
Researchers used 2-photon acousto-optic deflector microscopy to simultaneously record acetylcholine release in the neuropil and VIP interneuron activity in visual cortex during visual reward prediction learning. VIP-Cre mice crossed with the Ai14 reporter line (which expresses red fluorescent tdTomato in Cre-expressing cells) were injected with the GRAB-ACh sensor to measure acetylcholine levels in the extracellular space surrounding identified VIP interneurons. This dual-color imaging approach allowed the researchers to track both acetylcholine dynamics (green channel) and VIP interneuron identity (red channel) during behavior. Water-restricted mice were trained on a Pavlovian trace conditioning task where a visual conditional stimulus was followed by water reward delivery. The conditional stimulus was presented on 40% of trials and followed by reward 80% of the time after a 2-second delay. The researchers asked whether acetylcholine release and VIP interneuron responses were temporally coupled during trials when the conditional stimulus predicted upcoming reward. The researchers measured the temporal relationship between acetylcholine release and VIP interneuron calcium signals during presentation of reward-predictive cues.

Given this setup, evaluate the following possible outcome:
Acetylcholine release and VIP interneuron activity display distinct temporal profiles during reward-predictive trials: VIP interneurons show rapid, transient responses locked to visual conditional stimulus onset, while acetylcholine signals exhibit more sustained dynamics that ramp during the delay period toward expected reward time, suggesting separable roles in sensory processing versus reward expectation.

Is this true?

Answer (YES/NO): NO